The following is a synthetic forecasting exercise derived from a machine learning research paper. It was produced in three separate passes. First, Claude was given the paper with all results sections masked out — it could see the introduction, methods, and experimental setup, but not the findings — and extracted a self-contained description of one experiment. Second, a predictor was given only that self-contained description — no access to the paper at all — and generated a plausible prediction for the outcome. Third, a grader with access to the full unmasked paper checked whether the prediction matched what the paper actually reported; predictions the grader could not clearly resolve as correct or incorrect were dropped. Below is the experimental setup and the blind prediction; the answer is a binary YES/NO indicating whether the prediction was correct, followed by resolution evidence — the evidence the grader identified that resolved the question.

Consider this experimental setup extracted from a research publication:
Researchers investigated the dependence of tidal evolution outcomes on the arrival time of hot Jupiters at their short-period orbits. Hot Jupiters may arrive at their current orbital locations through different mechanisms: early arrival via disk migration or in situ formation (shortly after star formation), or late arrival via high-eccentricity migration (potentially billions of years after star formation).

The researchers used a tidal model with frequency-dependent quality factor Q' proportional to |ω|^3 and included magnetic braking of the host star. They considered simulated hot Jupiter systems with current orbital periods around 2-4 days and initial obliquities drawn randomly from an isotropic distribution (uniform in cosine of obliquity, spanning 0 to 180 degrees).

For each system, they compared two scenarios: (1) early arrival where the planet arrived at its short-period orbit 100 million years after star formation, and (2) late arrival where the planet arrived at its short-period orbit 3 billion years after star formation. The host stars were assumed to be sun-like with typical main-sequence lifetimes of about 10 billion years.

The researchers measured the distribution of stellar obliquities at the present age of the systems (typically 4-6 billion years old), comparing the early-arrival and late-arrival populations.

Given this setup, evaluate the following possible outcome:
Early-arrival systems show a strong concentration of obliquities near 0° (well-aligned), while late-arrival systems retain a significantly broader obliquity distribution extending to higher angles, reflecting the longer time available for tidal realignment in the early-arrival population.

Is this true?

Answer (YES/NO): NO